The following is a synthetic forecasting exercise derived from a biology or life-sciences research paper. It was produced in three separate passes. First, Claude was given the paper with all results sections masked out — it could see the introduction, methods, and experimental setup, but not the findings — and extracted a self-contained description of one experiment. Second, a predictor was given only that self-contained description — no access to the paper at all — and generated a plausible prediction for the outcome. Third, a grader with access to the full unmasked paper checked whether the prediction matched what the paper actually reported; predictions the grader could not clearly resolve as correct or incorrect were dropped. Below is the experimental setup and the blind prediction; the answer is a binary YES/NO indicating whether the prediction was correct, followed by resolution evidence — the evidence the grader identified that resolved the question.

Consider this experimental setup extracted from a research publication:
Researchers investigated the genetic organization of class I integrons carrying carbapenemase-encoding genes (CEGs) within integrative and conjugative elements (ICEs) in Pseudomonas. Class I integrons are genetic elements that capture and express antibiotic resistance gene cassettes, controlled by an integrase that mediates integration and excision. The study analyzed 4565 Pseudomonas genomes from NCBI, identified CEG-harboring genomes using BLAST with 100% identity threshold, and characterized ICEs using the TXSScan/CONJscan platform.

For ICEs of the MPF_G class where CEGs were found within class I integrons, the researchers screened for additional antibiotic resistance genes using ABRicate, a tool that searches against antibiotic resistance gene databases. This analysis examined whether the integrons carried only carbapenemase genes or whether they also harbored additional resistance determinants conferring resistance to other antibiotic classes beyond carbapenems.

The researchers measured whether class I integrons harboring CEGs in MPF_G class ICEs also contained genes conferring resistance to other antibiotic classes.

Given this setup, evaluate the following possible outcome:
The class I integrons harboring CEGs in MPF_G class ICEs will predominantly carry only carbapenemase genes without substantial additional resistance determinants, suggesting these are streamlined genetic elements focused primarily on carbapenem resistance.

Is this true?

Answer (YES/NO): NO